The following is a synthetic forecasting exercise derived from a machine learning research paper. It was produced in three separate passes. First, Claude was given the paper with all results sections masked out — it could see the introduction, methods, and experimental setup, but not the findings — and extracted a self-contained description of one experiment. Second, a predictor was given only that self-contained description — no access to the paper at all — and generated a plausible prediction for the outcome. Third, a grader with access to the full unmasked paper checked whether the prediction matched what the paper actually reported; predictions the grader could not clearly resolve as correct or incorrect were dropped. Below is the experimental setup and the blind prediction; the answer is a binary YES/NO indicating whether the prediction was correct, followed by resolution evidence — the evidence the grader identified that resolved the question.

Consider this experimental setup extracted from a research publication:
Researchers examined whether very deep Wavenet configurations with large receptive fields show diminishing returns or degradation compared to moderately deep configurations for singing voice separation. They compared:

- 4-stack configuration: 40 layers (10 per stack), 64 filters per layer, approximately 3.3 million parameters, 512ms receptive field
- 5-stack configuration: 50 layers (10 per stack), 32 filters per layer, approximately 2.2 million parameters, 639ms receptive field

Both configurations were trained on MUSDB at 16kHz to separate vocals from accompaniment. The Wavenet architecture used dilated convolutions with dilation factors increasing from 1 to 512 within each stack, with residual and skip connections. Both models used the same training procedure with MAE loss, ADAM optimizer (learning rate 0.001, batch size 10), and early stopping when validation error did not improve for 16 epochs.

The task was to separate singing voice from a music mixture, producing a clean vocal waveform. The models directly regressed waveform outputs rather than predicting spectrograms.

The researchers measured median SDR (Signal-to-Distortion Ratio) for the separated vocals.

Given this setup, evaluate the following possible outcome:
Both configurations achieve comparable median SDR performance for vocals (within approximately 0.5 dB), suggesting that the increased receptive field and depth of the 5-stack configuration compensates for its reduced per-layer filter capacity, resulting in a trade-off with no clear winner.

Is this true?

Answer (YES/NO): NO